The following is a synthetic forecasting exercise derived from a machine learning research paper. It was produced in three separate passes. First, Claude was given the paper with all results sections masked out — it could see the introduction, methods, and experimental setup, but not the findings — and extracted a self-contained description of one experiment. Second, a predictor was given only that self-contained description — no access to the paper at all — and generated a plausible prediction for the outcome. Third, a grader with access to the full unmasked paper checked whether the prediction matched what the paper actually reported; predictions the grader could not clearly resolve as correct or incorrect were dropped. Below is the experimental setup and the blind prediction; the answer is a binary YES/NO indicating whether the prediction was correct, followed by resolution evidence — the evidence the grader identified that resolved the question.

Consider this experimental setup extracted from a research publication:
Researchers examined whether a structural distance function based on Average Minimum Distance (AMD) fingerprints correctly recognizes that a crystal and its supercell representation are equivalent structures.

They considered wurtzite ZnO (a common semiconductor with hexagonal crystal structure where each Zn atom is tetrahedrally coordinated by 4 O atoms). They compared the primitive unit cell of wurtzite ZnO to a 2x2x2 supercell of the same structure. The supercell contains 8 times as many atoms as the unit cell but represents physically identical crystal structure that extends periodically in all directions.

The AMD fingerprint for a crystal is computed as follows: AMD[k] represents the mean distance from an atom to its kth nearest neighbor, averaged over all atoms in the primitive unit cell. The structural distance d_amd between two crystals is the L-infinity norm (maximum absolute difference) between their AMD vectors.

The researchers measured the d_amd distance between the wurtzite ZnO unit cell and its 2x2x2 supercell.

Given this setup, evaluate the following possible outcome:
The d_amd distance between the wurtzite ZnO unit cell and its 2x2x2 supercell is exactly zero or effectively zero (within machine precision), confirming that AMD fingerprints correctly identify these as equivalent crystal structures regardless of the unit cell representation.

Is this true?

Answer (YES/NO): YES